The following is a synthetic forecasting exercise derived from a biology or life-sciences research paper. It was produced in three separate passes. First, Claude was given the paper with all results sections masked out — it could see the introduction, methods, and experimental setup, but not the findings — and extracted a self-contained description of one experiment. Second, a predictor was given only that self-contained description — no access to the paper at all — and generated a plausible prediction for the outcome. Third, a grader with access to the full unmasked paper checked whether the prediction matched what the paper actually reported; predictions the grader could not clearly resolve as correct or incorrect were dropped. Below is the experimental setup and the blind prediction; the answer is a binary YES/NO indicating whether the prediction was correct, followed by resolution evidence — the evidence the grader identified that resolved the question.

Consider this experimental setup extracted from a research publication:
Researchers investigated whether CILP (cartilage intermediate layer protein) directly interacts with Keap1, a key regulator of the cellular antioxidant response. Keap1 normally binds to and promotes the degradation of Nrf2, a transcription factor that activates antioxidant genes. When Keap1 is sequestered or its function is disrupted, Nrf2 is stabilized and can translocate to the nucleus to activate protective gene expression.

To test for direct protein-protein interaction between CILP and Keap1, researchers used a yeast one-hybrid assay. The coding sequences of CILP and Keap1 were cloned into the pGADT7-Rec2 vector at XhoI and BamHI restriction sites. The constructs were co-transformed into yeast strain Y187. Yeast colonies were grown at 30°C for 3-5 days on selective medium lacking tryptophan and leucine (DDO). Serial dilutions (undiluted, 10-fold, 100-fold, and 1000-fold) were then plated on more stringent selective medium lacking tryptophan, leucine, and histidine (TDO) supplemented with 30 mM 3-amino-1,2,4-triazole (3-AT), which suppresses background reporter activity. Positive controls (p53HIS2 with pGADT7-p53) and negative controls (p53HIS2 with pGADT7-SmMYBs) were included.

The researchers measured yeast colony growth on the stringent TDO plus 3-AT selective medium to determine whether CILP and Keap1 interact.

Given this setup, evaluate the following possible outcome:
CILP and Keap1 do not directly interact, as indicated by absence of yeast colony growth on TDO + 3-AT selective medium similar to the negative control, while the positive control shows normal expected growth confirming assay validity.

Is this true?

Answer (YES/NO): NO